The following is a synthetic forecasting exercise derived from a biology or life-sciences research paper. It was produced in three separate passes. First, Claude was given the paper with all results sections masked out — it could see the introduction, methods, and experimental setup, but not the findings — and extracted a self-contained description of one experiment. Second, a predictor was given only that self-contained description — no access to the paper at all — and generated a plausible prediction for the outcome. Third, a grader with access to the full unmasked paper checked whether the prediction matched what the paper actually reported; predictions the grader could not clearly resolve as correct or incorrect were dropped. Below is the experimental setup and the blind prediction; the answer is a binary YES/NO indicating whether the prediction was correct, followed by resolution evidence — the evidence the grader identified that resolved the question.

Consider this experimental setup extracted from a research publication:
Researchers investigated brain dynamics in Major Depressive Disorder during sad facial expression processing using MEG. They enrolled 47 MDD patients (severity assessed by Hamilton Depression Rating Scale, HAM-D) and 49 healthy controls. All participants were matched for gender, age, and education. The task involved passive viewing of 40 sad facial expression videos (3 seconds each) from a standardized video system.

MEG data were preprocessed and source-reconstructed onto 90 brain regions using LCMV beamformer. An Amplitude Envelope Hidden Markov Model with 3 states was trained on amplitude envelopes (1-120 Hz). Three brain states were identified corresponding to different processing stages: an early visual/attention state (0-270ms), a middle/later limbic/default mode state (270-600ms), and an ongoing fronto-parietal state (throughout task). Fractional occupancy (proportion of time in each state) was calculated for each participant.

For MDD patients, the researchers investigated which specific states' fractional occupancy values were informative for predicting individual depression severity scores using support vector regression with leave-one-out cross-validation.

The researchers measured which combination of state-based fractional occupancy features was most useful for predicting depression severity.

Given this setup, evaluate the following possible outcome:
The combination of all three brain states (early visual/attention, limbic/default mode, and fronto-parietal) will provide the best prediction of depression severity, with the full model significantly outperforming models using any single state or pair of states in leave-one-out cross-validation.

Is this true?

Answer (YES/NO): NO